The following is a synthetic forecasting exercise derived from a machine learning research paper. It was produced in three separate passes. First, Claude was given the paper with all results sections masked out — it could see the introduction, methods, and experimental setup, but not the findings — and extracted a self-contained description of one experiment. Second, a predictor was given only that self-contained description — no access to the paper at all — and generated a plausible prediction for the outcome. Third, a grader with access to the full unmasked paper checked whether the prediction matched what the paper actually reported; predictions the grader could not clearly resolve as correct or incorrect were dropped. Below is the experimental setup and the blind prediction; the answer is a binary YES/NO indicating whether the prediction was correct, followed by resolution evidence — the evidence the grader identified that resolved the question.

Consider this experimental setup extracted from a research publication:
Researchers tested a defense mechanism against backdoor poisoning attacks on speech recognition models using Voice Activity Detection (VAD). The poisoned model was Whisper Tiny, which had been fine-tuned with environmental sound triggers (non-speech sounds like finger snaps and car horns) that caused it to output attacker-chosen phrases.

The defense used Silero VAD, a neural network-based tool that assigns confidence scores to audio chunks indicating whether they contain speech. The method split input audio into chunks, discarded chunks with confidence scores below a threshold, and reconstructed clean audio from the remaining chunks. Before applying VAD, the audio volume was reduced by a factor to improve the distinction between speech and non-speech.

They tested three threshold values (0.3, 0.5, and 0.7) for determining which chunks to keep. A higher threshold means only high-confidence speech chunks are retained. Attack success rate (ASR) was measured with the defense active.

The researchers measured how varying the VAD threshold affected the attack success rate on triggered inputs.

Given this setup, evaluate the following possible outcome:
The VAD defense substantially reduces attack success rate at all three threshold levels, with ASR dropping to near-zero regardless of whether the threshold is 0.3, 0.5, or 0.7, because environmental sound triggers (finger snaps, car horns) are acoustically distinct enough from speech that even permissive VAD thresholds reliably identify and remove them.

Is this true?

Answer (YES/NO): NO